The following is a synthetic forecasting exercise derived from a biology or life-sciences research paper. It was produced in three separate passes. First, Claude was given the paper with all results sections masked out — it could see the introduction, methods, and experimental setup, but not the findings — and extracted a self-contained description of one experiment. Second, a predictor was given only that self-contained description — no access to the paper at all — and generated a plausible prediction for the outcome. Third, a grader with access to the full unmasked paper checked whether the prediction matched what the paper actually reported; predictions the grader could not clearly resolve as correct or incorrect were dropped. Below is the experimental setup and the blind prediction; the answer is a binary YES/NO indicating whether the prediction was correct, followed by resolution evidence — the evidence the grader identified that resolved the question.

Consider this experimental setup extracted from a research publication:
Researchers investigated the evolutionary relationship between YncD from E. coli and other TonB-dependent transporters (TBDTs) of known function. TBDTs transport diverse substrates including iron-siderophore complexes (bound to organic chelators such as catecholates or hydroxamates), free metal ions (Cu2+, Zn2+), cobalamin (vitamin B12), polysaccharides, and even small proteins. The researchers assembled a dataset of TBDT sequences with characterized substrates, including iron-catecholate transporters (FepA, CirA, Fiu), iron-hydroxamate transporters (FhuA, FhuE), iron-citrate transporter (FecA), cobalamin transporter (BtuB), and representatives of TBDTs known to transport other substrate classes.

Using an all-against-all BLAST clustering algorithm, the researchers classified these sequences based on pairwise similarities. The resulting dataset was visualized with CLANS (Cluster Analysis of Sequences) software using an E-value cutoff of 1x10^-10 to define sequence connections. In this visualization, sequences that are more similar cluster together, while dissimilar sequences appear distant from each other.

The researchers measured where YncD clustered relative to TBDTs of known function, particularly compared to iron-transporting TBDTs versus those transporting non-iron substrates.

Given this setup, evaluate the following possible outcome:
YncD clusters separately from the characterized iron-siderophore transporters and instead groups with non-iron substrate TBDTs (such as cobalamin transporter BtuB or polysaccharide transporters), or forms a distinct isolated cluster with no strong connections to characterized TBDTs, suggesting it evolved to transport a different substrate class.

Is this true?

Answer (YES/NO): YES